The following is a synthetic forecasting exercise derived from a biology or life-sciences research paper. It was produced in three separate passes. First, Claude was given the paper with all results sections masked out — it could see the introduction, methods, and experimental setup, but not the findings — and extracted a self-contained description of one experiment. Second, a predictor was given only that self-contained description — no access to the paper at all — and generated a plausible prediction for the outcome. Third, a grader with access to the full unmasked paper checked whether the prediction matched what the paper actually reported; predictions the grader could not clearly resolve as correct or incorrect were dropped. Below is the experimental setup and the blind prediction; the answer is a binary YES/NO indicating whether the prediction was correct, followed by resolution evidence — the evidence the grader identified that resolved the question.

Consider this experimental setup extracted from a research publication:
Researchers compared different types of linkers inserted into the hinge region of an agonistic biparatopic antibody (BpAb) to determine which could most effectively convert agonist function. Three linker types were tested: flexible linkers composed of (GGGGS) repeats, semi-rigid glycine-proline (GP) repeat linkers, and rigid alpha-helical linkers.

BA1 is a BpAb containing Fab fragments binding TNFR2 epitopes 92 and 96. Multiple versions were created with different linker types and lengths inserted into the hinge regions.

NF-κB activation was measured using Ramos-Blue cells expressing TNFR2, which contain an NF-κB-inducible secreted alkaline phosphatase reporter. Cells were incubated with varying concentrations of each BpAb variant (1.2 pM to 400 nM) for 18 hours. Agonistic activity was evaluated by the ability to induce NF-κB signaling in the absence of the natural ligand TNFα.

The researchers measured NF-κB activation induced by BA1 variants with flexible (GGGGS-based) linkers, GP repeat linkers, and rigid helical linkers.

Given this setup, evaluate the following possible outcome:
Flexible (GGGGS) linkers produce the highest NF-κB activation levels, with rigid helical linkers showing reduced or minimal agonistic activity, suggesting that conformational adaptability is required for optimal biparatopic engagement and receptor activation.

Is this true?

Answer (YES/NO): NO